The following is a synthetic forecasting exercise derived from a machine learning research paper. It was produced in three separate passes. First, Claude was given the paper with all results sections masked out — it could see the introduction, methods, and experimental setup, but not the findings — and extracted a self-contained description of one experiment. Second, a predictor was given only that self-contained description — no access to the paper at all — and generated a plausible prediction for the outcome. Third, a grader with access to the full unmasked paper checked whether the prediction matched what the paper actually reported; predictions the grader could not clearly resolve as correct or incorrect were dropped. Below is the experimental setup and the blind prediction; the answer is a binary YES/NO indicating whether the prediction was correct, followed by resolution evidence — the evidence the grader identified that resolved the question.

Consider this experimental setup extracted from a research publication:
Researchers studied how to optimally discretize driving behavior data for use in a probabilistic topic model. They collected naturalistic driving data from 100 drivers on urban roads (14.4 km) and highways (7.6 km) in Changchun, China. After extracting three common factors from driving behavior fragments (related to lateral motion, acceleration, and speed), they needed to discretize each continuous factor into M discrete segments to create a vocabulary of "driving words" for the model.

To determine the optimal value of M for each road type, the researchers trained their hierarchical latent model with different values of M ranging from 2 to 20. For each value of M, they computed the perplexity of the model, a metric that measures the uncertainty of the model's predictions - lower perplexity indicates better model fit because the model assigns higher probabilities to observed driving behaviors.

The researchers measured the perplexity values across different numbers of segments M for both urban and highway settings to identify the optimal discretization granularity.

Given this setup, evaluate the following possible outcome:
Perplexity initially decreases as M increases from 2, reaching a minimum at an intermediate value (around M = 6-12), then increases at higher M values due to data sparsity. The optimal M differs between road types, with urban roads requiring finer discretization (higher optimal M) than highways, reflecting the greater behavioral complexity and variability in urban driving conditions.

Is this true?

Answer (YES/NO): NO